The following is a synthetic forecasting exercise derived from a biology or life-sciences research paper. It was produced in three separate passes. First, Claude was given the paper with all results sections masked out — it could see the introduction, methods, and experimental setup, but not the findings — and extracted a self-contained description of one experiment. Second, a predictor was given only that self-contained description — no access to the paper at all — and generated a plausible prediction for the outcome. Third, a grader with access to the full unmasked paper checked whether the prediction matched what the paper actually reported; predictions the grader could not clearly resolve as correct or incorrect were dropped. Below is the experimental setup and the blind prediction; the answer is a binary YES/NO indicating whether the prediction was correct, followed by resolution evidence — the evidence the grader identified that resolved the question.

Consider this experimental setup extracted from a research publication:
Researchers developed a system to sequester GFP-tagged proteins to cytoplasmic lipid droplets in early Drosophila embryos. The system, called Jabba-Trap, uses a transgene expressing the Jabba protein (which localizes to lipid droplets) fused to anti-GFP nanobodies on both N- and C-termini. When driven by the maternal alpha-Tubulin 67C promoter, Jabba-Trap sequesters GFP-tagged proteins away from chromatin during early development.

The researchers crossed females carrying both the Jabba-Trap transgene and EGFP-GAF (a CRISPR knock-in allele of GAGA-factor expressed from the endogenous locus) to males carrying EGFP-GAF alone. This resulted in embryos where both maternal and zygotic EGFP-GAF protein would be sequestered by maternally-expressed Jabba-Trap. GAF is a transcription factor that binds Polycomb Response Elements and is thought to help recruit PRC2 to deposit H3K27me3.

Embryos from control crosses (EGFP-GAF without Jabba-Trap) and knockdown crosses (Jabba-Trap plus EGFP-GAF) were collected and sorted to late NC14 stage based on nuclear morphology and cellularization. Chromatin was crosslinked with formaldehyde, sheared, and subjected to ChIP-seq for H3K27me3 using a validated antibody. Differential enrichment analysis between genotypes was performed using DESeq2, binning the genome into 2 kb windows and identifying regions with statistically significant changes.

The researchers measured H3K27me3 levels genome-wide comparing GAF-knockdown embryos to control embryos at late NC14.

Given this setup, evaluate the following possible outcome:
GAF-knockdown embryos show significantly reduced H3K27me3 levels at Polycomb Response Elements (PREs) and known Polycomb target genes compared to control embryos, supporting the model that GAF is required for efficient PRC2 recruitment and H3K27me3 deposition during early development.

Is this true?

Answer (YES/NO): NO